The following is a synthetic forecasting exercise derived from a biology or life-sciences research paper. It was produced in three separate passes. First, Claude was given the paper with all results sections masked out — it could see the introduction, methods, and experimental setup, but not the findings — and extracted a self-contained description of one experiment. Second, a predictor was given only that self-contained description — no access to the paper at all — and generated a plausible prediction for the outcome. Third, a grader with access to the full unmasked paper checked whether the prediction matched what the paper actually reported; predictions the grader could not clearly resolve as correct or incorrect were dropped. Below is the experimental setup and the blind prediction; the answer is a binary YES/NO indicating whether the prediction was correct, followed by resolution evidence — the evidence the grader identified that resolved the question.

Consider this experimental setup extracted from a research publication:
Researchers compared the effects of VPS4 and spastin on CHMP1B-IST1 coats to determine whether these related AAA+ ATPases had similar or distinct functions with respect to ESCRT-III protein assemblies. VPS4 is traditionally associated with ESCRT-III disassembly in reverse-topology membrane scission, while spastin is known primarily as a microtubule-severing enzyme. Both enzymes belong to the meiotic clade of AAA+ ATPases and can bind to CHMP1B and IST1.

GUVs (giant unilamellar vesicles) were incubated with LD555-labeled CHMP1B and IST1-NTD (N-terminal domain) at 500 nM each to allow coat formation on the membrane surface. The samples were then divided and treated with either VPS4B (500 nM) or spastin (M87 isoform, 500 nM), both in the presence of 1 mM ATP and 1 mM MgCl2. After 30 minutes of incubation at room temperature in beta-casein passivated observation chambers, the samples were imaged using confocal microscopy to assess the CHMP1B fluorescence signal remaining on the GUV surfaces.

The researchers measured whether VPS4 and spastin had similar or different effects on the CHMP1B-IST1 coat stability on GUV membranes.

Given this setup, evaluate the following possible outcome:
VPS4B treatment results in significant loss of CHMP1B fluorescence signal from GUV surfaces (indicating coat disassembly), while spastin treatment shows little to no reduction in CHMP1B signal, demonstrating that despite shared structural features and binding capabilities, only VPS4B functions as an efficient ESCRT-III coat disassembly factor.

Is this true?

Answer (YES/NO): YES